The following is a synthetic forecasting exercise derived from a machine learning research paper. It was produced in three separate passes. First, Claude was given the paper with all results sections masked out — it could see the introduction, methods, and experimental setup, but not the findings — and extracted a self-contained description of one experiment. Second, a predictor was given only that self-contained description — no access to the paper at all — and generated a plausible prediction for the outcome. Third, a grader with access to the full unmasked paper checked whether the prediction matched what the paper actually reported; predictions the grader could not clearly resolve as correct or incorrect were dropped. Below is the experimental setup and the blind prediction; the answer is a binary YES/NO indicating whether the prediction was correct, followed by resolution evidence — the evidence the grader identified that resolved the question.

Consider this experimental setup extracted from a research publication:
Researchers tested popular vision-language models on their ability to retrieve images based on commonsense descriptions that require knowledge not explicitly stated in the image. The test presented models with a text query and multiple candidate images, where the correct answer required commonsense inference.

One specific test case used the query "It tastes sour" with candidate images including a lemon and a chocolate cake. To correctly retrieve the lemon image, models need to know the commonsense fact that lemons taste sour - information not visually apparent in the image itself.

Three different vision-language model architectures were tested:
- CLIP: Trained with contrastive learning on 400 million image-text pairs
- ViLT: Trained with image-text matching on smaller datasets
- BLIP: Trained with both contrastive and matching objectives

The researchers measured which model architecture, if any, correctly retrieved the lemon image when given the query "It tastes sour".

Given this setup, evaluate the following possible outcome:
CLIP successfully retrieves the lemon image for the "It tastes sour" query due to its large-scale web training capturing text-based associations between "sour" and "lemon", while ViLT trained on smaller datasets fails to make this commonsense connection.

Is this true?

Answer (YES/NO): NO